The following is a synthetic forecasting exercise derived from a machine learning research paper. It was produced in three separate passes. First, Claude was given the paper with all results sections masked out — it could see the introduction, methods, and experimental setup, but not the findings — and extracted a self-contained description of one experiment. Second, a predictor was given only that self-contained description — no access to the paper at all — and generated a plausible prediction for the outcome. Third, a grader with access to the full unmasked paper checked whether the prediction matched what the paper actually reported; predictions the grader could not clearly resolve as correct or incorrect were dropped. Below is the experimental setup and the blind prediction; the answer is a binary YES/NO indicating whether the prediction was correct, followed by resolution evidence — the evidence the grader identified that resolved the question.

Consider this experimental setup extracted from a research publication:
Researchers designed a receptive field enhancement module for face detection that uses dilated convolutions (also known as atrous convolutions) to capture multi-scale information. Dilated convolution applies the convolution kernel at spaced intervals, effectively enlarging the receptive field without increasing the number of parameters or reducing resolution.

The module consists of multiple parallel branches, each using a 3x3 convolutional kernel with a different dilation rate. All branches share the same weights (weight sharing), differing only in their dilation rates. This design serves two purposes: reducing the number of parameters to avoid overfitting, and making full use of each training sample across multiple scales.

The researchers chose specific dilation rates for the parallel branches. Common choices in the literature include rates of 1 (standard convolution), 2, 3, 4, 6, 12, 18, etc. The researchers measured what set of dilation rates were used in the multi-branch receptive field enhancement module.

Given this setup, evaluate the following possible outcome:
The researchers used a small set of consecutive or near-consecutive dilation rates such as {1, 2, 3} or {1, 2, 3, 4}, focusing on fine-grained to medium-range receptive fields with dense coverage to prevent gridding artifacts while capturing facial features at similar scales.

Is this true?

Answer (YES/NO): YES